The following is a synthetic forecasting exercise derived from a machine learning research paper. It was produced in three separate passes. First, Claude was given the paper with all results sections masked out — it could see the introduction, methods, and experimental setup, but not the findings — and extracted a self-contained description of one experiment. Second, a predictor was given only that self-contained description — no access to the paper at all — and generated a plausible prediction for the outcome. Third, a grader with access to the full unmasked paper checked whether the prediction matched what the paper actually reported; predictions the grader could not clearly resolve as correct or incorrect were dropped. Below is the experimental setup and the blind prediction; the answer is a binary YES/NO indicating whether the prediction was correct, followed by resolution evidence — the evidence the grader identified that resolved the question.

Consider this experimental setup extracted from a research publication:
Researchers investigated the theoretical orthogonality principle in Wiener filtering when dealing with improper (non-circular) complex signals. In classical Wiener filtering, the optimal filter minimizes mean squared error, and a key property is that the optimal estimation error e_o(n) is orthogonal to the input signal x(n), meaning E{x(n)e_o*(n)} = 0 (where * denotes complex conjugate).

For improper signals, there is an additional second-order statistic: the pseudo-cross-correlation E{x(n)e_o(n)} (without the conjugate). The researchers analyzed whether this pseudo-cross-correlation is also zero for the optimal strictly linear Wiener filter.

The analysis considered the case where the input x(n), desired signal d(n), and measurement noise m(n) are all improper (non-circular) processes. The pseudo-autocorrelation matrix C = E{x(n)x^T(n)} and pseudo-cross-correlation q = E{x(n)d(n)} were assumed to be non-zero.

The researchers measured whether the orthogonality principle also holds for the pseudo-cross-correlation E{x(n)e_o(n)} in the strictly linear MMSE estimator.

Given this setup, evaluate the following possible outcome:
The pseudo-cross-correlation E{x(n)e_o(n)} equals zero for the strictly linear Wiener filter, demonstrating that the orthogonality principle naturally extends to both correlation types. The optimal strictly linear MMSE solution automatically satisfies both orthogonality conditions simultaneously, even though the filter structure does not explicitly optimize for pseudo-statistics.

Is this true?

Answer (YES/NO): NO